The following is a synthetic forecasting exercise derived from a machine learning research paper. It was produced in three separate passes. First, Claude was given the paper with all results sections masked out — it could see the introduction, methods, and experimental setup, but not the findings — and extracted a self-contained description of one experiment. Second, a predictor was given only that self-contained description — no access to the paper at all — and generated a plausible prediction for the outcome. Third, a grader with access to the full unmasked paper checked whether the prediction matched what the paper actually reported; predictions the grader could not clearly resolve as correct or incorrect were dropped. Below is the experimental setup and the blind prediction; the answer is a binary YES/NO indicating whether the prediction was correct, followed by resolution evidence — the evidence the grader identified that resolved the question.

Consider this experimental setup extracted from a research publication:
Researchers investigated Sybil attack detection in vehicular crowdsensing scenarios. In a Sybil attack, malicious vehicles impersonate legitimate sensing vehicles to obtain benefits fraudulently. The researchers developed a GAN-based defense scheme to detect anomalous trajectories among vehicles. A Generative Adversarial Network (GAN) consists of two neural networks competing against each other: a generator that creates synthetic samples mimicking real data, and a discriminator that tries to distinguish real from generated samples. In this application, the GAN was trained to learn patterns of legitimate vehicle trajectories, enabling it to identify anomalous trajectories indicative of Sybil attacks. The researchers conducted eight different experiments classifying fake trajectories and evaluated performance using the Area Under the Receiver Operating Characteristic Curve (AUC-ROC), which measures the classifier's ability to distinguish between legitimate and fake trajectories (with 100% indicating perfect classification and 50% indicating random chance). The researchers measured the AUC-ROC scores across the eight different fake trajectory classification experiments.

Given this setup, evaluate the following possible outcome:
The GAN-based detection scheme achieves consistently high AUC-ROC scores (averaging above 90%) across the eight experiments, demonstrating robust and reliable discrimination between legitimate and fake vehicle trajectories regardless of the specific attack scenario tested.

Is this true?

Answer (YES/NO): YES